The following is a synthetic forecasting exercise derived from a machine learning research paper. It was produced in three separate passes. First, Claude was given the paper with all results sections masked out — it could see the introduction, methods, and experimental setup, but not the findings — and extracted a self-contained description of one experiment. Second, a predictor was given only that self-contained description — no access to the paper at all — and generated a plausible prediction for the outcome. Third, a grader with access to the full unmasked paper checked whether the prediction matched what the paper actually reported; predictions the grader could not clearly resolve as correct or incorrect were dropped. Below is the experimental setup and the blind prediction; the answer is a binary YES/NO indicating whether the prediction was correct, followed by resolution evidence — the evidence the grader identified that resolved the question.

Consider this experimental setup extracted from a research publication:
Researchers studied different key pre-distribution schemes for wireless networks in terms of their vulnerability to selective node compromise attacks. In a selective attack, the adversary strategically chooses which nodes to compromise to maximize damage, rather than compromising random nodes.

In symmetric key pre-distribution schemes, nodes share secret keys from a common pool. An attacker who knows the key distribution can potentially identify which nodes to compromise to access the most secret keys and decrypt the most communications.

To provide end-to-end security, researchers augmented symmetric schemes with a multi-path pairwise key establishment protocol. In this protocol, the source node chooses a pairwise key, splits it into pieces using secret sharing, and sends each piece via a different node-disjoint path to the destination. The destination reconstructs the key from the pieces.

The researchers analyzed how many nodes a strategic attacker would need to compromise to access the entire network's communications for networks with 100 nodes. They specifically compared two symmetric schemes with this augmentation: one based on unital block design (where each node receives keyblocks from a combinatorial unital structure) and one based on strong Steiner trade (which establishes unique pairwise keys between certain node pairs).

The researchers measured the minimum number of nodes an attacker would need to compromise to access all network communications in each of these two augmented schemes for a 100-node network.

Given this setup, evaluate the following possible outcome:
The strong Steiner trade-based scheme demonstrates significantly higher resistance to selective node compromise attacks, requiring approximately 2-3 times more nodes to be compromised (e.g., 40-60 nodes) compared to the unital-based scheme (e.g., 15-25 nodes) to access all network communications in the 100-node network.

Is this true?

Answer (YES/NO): NO